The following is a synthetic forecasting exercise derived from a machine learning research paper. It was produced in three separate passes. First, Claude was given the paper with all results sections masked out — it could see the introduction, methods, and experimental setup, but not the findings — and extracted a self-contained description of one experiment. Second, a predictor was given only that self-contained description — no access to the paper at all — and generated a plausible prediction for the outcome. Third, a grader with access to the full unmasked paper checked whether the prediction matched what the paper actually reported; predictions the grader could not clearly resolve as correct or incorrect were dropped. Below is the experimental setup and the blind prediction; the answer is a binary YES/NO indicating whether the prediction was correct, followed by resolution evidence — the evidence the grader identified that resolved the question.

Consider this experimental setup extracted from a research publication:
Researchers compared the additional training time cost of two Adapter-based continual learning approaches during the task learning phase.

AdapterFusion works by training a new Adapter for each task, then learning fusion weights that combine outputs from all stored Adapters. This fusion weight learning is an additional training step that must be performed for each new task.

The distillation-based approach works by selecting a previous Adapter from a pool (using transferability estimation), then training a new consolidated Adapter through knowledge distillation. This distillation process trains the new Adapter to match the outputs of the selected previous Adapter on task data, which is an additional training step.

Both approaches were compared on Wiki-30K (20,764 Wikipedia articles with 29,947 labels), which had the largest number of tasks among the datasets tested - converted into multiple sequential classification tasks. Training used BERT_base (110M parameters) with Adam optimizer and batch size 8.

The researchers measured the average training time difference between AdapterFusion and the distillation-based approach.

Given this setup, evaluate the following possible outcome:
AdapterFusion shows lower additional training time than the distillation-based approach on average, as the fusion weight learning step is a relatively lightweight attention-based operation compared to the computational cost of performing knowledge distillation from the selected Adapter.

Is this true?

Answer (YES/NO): YES